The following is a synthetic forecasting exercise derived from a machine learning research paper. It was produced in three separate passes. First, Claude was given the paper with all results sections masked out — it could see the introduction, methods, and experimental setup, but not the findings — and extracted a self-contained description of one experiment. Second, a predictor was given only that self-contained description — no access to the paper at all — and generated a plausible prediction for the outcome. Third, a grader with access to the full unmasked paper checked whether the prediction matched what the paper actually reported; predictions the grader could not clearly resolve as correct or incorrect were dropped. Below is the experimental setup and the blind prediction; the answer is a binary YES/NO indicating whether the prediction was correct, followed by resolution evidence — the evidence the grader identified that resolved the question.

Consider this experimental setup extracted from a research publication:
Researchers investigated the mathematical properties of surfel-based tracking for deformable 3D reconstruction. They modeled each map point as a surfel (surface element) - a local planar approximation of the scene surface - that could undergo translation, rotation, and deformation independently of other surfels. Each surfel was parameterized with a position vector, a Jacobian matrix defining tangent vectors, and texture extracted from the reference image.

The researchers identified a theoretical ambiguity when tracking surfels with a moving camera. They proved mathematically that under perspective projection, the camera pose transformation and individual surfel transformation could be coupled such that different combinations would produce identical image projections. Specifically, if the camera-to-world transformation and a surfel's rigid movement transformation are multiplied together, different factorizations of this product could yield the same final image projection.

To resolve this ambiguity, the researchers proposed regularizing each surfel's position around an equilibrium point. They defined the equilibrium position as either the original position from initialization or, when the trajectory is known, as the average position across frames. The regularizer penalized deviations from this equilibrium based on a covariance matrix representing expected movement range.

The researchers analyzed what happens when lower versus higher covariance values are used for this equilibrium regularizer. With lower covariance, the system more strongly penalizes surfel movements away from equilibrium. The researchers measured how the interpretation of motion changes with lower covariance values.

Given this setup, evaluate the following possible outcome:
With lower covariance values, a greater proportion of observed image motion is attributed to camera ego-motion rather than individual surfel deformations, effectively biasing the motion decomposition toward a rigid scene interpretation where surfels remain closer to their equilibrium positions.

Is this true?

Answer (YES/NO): YES